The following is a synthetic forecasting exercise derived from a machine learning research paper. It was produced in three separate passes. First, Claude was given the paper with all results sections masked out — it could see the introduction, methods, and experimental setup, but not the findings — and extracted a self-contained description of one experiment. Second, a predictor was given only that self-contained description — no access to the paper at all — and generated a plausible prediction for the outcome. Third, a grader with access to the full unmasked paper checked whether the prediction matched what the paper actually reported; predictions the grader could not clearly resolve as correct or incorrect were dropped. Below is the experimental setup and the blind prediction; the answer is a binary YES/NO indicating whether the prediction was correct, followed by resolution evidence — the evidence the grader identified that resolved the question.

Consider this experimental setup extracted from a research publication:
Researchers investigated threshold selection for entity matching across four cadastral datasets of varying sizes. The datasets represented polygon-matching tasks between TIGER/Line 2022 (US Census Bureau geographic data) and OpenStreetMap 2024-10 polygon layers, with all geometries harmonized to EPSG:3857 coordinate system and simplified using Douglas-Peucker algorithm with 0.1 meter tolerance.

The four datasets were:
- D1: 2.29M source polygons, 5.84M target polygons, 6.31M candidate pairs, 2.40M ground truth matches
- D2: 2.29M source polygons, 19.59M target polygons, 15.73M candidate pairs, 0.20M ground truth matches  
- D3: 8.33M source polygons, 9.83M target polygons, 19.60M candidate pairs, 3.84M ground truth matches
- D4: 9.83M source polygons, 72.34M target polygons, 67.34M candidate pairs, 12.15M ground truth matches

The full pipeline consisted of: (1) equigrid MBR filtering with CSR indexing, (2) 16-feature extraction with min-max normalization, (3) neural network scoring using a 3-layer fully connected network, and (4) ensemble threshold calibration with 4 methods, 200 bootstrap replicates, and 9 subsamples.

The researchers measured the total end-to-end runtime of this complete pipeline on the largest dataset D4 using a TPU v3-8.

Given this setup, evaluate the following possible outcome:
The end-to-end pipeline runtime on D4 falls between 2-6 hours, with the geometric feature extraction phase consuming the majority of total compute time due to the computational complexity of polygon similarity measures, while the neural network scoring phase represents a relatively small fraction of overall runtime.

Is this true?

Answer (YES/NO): NO